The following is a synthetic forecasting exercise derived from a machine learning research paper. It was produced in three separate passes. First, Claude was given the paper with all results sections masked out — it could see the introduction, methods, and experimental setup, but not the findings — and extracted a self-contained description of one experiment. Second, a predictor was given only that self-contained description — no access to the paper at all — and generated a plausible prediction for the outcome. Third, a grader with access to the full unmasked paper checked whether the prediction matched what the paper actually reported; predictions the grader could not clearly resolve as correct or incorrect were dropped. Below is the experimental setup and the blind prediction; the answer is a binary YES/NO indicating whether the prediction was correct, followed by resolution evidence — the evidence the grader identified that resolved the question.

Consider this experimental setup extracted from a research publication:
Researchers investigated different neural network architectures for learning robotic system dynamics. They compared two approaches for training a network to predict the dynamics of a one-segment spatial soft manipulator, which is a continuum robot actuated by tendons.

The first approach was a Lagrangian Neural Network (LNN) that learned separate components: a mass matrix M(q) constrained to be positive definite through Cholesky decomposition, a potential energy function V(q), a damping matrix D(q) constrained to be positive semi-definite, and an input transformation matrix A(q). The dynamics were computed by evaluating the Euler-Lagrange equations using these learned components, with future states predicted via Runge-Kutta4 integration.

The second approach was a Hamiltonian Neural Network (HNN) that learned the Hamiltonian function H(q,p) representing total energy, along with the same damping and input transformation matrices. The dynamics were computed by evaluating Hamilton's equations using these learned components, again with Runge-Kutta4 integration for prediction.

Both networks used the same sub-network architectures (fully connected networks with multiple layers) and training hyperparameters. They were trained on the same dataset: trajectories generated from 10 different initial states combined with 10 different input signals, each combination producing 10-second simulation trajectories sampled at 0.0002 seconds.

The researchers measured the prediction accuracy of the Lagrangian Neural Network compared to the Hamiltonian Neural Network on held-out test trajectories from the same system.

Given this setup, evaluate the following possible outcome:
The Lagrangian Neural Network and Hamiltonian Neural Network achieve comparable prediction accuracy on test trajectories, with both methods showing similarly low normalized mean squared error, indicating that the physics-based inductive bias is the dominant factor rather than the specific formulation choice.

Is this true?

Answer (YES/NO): NO